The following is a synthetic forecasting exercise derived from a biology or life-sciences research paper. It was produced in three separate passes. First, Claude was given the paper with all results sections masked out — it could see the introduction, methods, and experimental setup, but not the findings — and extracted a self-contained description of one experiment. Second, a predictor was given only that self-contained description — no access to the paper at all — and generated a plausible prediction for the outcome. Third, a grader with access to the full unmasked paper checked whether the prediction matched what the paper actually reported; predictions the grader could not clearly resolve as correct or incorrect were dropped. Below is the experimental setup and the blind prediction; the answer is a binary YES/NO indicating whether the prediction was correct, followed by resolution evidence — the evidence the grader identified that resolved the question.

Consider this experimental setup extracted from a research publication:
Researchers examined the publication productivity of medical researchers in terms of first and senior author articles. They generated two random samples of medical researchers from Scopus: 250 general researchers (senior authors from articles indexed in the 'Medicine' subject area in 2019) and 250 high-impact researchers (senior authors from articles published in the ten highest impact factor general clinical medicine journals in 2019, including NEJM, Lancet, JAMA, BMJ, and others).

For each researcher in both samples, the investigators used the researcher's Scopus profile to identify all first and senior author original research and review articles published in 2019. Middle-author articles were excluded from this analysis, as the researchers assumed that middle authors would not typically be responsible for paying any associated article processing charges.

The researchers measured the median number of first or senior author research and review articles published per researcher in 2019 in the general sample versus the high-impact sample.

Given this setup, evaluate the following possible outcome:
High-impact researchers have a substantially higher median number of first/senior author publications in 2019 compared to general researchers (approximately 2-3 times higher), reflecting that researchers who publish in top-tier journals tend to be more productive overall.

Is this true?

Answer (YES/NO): YES